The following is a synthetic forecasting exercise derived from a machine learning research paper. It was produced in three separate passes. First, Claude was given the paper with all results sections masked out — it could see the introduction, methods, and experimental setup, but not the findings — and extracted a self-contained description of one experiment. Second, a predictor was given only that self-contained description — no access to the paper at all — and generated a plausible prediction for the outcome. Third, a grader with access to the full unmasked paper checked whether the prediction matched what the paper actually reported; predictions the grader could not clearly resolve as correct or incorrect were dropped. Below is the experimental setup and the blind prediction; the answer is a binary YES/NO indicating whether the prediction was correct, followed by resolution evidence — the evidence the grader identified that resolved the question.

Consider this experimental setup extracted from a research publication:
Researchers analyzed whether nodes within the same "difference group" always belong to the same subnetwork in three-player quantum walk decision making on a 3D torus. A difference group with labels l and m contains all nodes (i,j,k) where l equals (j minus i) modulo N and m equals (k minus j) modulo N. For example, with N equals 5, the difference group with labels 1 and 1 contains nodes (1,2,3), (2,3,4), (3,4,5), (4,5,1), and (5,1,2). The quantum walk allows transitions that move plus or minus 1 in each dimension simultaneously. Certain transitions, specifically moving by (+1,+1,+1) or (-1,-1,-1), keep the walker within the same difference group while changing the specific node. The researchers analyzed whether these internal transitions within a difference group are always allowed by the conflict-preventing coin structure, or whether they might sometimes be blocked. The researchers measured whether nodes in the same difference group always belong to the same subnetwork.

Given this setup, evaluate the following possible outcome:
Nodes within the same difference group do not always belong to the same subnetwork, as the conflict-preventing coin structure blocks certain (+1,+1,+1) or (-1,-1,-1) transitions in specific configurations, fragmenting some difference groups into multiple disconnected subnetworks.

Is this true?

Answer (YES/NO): NO